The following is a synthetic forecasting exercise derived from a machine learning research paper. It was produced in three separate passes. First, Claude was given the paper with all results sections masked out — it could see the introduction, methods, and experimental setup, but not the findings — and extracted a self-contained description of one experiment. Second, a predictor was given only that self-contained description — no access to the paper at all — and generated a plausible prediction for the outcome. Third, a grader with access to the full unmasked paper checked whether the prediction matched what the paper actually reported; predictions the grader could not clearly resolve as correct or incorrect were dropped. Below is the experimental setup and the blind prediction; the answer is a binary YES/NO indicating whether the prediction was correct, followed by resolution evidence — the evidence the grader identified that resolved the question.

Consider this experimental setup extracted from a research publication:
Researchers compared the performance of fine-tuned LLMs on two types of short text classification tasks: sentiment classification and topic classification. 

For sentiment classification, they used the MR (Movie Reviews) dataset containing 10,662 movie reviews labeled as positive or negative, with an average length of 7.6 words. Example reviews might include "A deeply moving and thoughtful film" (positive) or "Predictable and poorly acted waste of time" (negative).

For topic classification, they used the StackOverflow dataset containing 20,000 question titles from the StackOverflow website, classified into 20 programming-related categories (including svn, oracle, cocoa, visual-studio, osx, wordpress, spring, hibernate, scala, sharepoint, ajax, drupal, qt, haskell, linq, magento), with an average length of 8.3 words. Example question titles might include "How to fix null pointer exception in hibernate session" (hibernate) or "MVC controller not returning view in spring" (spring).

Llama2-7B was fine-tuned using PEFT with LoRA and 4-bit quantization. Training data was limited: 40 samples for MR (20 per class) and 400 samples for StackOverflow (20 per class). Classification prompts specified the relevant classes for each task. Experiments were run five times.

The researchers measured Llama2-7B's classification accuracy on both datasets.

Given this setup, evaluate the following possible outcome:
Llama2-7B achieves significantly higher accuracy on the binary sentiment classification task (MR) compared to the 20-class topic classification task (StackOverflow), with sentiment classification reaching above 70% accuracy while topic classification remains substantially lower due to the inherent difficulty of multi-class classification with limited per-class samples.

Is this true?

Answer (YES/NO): NO